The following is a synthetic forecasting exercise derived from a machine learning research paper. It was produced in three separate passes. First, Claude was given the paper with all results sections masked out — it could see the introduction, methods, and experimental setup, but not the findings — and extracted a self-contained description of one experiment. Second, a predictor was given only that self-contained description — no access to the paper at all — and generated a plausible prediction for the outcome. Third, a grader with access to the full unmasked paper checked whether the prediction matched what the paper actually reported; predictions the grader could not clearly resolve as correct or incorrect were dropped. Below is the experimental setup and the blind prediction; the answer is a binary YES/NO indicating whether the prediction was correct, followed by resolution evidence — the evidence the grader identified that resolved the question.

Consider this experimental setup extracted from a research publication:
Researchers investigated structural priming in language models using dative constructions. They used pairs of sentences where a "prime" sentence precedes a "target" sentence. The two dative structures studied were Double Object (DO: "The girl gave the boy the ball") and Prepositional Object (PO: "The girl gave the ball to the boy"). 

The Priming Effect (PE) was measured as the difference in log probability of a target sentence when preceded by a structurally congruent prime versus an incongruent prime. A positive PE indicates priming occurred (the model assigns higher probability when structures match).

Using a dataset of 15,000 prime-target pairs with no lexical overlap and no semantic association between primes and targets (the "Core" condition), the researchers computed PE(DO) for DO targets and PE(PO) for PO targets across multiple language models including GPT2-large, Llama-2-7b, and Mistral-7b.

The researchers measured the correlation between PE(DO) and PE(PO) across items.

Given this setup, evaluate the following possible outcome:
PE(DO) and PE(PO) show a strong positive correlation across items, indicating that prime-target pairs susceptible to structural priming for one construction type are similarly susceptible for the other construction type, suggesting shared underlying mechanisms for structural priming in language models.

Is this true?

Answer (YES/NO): NO